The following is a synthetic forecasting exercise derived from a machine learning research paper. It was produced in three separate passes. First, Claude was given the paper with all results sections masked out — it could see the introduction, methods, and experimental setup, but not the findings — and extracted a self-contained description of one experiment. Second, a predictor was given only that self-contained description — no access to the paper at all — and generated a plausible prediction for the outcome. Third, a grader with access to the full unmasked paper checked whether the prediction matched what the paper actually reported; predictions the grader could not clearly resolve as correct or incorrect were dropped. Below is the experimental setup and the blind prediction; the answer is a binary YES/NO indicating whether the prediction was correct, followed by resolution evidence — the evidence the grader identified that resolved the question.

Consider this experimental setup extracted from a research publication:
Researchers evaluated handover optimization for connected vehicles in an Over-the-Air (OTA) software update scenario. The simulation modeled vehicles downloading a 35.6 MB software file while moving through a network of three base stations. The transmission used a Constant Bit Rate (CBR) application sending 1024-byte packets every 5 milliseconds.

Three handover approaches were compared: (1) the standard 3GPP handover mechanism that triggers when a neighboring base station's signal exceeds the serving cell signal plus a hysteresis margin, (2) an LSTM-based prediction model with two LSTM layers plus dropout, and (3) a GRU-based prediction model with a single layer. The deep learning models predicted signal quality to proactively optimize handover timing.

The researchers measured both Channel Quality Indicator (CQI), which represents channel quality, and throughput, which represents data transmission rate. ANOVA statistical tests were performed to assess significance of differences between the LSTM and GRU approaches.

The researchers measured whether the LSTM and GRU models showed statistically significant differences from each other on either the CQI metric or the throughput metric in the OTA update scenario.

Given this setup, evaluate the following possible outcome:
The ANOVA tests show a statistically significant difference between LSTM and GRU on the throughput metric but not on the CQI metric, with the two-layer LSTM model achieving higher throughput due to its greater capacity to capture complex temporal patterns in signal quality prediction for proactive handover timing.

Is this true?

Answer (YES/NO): NO